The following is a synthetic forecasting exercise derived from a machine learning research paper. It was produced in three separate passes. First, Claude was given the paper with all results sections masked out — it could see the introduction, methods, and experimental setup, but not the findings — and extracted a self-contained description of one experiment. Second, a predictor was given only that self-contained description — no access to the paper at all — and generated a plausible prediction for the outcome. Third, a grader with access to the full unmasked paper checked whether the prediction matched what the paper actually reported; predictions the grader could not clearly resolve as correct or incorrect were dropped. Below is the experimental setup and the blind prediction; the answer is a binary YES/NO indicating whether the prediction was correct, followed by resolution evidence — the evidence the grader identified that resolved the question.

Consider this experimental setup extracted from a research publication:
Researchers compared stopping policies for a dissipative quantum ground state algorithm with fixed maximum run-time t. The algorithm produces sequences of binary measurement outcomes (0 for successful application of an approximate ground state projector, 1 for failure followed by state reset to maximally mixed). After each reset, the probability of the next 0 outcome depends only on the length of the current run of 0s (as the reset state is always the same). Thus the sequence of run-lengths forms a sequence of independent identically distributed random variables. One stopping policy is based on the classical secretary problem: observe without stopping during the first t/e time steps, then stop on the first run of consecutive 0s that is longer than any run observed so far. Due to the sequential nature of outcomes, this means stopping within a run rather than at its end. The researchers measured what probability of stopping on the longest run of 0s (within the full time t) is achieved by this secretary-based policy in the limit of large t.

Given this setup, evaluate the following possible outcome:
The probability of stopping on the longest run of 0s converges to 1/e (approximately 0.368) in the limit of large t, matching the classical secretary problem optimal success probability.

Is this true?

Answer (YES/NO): YES